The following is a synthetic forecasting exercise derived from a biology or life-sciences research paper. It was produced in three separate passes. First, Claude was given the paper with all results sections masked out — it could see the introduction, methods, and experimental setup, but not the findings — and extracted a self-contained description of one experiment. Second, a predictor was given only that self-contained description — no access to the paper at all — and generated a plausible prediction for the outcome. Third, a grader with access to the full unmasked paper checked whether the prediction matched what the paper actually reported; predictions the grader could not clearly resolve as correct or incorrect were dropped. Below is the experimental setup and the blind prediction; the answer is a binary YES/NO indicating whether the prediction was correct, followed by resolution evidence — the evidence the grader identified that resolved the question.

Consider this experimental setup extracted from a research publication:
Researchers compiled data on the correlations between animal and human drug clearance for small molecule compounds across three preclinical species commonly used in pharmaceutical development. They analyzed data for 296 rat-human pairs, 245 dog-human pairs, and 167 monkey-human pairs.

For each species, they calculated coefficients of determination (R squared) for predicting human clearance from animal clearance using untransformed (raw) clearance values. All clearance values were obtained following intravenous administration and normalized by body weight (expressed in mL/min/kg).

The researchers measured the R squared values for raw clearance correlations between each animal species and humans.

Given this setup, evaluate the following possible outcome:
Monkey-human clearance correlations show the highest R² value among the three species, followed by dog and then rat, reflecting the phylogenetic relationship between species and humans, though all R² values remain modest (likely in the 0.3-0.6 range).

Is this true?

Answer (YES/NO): NO